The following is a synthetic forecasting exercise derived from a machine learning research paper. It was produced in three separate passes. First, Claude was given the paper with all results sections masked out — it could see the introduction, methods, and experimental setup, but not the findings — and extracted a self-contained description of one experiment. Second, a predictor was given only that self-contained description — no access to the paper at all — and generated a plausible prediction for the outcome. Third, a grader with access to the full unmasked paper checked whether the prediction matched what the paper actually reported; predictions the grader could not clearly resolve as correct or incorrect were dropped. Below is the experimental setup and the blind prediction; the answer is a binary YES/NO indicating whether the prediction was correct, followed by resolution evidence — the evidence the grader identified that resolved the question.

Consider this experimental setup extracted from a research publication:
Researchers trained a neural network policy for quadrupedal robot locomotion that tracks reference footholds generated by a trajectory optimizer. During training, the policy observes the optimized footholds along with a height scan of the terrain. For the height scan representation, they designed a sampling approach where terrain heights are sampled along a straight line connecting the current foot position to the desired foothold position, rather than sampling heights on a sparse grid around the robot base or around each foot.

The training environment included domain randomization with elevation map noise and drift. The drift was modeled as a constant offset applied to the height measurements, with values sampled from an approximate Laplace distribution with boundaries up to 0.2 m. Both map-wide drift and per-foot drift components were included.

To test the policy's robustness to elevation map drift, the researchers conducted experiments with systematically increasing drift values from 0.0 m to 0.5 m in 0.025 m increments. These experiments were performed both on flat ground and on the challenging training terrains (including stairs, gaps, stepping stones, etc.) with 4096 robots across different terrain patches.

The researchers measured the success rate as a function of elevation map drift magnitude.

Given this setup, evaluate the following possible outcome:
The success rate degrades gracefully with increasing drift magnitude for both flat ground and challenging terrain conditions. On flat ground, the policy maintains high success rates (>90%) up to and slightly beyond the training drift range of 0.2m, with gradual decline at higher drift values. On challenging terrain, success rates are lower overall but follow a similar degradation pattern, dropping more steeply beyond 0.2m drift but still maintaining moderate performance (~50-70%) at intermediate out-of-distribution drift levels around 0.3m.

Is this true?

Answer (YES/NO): NO